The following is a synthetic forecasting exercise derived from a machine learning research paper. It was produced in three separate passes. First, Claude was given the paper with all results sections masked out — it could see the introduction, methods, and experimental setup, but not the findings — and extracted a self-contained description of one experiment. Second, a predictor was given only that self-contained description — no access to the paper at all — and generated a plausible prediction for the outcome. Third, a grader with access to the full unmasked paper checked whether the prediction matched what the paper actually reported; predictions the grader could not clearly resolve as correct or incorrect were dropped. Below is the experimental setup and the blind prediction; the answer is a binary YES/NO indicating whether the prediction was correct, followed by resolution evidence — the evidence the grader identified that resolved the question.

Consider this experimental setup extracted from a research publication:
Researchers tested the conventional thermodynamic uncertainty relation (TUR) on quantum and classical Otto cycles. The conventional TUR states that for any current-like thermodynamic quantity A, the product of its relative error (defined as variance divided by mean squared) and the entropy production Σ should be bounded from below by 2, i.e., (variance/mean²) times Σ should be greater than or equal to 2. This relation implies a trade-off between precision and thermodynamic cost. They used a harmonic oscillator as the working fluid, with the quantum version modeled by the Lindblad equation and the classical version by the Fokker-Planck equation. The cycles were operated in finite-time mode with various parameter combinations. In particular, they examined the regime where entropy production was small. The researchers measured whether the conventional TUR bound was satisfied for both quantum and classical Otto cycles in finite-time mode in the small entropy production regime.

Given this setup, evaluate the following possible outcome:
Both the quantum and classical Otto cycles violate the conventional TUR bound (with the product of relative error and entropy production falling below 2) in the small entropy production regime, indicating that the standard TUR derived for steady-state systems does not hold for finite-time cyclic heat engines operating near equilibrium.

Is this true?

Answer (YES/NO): YES